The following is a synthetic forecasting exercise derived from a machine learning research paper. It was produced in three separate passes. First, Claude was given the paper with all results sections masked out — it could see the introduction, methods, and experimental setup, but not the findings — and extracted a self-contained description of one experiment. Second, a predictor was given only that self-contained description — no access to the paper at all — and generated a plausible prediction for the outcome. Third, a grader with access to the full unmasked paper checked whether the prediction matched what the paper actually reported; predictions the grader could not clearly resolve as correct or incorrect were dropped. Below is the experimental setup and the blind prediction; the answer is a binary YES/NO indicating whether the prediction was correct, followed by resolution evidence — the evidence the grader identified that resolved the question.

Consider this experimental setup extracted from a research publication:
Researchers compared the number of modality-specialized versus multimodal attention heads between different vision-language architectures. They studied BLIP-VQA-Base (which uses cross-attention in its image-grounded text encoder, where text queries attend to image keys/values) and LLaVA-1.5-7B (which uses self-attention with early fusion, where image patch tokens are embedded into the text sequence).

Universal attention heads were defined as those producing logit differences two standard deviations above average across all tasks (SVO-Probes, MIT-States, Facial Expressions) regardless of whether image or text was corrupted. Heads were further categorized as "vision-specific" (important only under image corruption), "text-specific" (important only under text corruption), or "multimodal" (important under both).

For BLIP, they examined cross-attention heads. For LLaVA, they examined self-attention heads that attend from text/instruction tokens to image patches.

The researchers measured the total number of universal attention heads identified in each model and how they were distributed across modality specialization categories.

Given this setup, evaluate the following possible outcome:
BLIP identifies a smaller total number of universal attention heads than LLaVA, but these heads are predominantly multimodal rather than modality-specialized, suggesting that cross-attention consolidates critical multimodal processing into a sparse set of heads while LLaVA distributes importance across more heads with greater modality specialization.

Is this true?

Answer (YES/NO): NO